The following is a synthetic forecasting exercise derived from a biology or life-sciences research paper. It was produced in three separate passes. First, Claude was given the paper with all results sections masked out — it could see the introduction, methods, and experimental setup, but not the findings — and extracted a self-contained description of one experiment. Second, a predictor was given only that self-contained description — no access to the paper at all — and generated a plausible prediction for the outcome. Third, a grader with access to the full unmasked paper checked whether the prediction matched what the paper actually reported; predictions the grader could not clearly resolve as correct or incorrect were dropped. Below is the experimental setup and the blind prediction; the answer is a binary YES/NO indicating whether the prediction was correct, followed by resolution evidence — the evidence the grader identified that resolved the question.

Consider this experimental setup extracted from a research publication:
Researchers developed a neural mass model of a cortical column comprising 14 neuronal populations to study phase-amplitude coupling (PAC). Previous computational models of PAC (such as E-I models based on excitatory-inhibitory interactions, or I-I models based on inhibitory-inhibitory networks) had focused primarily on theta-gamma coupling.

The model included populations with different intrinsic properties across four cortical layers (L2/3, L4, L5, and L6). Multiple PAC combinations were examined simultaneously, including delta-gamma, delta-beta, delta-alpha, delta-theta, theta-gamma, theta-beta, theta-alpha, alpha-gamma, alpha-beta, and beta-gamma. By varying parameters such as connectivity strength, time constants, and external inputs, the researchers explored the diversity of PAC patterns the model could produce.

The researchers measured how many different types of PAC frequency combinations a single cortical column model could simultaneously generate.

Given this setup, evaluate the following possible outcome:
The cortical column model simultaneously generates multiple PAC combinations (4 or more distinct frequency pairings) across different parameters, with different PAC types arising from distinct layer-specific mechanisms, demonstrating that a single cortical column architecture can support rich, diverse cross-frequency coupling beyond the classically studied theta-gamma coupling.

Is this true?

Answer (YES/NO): YES